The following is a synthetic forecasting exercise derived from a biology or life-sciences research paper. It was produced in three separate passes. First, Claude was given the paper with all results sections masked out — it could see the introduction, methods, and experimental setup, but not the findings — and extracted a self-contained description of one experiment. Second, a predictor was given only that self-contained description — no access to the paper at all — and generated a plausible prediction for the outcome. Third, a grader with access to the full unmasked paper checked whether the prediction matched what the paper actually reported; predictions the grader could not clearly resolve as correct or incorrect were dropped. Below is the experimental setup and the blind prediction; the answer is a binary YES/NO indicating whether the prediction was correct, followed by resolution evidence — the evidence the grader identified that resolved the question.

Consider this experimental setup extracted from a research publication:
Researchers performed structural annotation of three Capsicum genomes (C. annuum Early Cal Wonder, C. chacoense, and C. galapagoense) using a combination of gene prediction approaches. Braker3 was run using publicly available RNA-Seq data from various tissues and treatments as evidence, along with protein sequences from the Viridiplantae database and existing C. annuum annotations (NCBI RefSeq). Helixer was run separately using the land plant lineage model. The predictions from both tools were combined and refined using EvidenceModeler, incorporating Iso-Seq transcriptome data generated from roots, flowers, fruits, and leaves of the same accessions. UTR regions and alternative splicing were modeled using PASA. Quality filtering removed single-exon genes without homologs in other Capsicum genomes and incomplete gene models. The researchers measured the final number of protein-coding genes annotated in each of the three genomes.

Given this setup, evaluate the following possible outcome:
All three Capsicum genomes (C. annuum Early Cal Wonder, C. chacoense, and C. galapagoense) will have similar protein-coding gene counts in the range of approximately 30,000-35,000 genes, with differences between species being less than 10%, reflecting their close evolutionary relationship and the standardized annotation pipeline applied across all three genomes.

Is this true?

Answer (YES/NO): YES